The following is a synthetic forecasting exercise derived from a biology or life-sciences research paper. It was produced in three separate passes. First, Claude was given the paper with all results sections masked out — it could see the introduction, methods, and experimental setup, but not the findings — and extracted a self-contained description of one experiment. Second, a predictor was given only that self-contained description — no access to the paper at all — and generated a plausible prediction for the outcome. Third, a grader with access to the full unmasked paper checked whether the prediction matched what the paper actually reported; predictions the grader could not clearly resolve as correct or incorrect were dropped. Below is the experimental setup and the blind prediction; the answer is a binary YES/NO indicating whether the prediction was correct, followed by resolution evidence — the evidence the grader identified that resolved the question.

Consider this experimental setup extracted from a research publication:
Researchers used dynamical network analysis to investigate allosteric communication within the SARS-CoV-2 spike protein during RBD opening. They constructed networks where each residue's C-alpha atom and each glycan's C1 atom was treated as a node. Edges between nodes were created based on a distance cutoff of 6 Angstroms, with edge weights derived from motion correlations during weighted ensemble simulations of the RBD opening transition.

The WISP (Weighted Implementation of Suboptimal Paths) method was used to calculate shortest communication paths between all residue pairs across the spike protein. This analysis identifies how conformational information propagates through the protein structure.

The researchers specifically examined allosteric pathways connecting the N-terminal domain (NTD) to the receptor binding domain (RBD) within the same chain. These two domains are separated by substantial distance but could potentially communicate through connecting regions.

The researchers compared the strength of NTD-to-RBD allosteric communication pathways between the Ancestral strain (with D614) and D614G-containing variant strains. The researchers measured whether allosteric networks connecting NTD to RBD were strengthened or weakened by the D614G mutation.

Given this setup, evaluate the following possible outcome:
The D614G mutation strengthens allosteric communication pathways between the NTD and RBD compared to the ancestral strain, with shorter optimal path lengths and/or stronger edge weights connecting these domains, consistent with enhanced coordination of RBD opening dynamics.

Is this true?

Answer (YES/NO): YES